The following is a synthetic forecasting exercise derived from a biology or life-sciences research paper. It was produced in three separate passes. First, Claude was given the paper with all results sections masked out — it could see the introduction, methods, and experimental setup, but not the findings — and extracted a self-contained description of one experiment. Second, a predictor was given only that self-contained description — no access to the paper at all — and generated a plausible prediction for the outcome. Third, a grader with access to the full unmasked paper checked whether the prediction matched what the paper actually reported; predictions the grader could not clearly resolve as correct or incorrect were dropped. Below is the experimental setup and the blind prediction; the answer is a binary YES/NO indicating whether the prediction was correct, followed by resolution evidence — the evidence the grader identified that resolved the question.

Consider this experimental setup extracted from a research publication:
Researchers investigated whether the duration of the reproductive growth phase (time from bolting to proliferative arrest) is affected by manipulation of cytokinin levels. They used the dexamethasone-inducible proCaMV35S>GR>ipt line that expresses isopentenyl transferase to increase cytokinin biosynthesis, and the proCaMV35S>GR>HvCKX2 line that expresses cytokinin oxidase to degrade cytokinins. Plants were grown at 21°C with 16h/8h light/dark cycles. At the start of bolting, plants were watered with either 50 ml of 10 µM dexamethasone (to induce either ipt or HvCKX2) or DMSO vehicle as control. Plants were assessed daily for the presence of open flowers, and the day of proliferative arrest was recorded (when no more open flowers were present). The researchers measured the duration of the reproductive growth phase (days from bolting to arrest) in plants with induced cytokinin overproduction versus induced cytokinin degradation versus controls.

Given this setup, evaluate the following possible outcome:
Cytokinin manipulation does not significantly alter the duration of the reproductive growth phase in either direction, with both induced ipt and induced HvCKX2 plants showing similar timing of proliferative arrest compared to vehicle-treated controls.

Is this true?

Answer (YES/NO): NO